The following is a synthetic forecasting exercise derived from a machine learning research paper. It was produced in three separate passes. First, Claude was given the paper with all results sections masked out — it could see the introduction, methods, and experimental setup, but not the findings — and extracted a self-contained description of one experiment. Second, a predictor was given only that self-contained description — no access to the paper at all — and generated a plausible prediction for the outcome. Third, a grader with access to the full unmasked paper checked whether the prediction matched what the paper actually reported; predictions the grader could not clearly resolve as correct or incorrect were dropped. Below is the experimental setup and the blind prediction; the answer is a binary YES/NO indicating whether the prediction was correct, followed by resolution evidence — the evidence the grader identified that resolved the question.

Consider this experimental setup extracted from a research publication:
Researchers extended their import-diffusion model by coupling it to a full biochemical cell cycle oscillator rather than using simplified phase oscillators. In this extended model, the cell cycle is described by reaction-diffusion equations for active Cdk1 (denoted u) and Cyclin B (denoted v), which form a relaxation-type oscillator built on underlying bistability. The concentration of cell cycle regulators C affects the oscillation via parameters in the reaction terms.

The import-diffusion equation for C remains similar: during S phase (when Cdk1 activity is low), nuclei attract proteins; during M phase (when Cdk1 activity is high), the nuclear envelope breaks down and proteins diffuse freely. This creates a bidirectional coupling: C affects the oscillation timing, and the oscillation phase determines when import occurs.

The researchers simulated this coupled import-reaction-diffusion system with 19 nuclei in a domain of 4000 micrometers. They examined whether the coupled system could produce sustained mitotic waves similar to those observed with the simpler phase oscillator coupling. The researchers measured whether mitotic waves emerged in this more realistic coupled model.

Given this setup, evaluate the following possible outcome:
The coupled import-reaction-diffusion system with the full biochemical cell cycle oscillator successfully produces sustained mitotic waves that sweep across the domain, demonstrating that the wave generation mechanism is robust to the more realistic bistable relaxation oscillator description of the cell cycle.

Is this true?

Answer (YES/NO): YES